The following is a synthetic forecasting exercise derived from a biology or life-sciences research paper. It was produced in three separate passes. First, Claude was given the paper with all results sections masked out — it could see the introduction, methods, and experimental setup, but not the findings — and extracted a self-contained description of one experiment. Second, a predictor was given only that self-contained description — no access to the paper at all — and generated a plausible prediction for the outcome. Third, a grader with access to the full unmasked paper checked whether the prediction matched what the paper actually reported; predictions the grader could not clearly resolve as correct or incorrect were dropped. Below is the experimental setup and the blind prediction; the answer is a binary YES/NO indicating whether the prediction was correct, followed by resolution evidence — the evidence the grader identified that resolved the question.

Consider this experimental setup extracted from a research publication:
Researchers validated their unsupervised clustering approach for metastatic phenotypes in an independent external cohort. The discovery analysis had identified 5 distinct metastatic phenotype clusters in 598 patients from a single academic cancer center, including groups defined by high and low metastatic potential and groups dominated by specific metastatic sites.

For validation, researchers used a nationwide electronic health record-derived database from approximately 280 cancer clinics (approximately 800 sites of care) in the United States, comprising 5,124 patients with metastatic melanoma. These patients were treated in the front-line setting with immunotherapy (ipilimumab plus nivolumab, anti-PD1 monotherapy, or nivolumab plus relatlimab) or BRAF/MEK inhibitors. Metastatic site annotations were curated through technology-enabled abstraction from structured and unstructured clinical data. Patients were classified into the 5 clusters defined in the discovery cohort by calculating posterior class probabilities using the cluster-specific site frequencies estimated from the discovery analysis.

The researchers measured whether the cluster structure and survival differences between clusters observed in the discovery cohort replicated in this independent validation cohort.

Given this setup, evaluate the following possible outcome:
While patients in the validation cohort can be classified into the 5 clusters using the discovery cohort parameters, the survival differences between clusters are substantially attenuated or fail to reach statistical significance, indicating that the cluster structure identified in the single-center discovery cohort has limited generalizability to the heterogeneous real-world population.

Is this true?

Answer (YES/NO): NO